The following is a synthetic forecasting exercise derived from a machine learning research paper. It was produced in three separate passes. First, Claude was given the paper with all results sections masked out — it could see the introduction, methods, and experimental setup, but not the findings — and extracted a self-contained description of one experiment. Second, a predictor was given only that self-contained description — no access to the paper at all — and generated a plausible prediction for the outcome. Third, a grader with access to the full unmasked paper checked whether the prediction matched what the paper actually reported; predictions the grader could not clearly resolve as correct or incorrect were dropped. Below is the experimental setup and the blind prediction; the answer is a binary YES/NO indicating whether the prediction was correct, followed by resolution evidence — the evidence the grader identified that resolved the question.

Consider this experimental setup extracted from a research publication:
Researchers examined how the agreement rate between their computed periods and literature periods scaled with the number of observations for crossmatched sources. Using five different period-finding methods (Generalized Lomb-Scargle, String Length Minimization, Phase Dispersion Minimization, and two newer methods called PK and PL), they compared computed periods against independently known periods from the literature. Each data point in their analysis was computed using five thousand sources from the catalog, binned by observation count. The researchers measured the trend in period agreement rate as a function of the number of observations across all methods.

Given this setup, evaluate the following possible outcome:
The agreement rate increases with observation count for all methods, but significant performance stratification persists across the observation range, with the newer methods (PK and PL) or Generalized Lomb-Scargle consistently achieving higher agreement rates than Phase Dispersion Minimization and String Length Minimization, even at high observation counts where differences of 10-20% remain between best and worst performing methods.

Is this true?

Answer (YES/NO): NO